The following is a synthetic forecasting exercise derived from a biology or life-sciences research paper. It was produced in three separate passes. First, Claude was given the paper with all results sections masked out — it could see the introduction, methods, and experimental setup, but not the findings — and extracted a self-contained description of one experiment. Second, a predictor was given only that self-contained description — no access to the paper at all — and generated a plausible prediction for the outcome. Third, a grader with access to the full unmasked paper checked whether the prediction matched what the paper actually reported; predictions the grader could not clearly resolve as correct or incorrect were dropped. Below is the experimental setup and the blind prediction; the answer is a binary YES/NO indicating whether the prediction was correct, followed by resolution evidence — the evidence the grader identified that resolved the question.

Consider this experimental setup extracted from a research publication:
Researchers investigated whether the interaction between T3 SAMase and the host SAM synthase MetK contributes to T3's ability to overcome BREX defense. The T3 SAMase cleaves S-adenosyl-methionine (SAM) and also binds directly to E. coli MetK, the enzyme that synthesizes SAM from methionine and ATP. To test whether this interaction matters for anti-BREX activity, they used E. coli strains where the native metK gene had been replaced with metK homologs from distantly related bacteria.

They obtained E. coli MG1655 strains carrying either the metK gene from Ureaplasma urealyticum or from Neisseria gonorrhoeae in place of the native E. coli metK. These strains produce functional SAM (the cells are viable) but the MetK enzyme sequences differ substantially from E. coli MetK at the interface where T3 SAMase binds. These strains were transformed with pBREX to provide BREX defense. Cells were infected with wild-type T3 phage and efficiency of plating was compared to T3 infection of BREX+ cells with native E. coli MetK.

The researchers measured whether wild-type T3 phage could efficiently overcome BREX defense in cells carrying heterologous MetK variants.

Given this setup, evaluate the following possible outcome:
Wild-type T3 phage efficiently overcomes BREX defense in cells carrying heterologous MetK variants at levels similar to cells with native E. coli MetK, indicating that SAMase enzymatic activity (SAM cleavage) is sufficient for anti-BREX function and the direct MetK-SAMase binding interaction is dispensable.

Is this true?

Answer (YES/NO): NO